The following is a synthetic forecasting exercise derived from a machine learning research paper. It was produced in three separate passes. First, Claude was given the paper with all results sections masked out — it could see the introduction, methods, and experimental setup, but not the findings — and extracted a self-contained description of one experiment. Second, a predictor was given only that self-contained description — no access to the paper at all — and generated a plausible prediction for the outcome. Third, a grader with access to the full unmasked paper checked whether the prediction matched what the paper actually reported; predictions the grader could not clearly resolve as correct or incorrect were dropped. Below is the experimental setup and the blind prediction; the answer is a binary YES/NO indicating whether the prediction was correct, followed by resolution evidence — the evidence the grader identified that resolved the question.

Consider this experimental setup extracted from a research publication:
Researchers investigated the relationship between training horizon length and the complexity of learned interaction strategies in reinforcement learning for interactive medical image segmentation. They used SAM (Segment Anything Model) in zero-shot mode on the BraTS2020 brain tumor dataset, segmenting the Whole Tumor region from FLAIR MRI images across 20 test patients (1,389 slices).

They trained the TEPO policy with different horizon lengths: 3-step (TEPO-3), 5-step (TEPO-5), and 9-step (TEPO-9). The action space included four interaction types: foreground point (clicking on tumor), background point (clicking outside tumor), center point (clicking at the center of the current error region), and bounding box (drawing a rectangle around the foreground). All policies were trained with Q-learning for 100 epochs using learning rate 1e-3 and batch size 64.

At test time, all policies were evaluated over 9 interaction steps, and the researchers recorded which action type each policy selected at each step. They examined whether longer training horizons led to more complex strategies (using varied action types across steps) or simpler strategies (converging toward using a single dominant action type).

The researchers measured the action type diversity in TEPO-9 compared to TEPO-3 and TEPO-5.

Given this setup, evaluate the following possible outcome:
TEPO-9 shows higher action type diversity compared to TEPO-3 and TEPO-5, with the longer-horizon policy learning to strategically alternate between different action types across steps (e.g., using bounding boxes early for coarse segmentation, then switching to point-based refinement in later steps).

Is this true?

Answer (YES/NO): NO